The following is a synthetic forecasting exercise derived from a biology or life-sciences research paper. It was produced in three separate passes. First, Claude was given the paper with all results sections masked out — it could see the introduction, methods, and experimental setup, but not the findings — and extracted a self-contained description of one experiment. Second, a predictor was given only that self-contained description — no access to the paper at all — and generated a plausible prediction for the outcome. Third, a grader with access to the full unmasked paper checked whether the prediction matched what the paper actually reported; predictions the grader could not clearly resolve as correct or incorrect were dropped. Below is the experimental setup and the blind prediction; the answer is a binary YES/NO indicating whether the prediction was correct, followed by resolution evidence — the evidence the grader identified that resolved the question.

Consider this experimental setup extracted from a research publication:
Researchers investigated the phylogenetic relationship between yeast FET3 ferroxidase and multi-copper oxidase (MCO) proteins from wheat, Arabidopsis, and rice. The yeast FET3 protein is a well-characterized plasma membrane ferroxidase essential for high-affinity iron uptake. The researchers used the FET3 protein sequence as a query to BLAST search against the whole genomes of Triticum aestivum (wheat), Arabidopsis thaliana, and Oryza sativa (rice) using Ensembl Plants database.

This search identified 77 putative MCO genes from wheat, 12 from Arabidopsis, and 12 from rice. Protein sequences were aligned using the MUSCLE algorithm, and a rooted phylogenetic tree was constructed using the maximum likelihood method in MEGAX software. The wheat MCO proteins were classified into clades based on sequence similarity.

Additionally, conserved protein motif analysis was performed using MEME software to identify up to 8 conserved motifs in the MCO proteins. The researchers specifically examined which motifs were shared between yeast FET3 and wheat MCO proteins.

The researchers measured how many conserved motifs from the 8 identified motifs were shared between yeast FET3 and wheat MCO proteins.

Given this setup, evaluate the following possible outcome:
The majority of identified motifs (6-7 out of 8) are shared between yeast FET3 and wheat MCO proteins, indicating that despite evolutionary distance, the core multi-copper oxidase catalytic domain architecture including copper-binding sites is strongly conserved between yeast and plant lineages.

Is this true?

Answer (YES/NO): NO